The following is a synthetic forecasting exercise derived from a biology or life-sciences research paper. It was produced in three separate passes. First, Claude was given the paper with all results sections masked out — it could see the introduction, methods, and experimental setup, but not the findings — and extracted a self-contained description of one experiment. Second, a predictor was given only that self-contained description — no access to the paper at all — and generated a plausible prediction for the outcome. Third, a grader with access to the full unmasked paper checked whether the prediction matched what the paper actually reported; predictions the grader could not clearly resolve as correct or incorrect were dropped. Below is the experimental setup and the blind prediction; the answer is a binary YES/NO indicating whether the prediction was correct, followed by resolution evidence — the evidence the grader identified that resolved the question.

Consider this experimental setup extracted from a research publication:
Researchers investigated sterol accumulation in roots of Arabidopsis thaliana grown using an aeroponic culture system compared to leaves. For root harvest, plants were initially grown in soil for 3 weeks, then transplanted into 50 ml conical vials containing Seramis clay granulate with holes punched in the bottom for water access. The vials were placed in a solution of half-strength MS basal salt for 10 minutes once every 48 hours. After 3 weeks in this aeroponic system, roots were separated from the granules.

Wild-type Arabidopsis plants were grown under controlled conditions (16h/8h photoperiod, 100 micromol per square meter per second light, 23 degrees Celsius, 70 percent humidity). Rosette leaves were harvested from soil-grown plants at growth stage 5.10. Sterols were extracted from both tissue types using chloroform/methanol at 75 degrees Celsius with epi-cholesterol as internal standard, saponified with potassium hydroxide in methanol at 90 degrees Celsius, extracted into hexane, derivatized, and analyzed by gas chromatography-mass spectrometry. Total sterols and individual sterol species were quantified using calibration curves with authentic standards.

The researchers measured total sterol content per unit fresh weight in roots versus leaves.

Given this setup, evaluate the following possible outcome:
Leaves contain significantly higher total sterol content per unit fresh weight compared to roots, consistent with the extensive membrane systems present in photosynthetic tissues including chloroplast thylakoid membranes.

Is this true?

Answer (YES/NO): NO